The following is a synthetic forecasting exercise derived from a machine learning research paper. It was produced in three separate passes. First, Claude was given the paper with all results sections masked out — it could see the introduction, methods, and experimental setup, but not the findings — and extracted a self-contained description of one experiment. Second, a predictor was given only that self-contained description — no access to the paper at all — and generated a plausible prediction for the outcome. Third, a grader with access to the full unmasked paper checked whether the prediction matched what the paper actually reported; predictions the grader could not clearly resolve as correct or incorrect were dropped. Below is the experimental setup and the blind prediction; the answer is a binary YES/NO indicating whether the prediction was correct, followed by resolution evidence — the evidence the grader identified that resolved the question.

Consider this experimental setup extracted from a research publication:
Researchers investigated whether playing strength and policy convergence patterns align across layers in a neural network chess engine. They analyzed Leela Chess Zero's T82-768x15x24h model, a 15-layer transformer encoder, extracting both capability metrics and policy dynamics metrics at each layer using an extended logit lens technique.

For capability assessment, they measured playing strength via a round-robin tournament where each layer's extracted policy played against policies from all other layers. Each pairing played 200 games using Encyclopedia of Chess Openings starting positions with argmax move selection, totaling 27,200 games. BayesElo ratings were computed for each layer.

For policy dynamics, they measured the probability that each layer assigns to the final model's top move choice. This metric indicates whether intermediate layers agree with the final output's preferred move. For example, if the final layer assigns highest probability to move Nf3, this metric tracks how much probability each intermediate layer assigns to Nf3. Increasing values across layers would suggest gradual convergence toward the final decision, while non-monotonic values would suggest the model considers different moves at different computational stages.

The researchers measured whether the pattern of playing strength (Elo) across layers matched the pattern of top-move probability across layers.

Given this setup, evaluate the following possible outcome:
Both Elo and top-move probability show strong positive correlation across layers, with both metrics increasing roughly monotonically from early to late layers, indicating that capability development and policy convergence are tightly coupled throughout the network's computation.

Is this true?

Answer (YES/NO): NO